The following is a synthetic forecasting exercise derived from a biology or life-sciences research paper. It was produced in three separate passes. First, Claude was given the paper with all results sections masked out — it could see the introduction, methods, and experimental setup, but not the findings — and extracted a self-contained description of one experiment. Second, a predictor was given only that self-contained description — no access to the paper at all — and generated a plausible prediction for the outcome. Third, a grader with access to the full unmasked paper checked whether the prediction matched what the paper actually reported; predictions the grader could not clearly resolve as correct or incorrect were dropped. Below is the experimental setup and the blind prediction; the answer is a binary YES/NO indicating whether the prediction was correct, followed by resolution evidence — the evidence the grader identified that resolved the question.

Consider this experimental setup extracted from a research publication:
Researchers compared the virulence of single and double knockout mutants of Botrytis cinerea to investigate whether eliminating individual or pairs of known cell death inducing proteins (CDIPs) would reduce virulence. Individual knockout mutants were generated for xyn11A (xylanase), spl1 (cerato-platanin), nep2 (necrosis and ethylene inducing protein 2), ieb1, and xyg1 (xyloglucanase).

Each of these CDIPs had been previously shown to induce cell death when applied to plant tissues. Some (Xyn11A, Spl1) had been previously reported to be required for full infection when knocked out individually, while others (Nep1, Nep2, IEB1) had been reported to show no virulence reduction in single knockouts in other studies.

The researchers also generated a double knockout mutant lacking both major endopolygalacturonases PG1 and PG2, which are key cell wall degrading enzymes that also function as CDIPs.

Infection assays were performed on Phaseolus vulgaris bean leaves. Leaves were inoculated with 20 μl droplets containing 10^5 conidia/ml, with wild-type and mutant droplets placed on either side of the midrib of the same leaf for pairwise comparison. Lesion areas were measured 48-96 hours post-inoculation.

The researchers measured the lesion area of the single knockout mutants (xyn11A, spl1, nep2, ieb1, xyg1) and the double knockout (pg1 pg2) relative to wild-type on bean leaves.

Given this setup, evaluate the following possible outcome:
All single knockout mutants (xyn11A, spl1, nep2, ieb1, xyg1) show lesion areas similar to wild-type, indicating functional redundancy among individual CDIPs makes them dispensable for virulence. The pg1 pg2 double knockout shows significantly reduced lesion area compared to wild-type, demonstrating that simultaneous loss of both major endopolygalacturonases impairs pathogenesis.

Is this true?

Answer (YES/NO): YES